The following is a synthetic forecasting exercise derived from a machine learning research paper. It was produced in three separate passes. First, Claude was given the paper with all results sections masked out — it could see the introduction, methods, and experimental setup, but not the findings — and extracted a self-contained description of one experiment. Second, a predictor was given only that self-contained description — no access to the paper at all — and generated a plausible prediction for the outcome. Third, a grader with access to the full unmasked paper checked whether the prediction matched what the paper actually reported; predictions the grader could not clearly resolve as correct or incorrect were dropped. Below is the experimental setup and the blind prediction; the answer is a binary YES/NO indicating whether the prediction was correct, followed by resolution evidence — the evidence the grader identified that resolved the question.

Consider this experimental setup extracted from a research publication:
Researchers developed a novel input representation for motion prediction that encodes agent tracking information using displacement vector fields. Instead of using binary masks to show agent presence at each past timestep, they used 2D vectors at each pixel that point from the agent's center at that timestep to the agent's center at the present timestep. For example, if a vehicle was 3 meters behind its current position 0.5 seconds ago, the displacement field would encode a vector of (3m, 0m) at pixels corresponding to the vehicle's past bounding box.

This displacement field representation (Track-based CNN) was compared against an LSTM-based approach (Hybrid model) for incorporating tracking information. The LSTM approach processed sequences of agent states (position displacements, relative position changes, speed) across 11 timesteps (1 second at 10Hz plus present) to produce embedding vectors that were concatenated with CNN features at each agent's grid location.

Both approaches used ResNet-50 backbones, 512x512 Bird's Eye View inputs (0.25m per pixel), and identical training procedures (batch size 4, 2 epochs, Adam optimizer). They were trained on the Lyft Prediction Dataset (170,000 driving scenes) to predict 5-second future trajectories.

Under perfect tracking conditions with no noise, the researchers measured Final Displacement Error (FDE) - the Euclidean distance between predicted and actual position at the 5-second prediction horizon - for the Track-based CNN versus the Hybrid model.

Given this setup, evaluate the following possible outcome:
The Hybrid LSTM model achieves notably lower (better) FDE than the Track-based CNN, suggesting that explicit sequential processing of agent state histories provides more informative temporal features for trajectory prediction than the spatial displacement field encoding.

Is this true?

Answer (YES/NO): NO